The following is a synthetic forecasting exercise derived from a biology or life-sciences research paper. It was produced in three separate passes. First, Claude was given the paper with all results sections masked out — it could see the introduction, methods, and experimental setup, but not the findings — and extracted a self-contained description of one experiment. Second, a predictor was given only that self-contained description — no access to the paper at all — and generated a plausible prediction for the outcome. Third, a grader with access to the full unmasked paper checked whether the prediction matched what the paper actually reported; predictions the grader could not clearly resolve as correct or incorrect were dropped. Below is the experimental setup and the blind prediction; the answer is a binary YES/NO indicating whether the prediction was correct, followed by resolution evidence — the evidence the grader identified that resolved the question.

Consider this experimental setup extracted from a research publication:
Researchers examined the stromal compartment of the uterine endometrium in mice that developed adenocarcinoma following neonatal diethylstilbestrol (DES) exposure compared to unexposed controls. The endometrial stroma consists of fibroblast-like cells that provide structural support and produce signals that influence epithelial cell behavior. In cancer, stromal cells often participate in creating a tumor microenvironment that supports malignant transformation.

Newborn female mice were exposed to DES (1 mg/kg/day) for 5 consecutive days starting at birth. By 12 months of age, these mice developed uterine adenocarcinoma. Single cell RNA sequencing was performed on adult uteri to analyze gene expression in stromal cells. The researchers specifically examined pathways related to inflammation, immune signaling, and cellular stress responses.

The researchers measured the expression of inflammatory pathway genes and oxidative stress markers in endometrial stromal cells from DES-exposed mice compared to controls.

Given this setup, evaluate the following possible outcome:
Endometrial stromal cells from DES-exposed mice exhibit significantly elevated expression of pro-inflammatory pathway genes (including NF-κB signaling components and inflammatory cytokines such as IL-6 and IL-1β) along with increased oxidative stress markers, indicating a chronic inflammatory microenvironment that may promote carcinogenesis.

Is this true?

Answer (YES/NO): NO